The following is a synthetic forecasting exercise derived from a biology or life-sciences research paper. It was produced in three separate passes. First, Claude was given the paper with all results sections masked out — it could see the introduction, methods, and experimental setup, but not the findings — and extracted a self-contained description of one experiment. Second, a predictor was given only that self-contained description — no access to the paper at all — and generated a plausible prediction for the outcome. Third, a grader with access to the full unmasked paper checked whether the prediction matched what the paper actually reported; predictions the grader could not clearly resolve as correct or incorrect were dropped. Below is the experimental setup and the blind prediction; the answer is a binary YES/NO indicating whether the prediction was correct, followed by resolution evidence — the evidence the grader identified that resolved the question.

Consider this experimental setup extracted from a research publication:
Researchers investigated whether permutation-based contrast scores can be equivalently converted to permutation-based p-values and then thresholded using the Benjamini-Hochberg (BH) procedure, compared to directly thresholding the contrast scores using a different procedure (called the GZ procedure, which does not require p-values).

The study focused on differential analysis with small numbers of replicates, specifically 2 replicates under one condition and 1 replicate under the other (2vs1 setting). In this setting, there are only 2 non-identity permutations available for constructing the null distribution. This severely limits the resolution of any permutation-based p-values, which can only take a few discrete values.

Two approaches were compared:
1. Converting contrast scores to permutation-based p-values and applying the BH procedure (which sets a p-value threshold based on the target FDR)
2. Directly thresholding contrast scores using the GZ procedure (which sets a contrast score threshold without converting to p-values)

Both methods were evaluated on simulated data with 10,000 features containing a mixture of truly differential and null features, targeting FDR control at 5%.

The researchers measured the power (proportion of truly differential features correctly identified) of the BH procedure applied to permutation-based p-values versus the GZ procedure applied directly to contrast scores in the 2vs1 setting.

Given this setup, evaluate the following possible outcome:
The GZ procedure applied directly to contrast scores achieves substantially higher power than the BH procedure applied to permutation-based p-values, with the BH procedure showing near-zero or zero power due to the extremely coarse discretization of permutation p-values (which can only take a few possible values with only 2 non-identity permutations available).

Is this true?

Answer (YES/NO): YES